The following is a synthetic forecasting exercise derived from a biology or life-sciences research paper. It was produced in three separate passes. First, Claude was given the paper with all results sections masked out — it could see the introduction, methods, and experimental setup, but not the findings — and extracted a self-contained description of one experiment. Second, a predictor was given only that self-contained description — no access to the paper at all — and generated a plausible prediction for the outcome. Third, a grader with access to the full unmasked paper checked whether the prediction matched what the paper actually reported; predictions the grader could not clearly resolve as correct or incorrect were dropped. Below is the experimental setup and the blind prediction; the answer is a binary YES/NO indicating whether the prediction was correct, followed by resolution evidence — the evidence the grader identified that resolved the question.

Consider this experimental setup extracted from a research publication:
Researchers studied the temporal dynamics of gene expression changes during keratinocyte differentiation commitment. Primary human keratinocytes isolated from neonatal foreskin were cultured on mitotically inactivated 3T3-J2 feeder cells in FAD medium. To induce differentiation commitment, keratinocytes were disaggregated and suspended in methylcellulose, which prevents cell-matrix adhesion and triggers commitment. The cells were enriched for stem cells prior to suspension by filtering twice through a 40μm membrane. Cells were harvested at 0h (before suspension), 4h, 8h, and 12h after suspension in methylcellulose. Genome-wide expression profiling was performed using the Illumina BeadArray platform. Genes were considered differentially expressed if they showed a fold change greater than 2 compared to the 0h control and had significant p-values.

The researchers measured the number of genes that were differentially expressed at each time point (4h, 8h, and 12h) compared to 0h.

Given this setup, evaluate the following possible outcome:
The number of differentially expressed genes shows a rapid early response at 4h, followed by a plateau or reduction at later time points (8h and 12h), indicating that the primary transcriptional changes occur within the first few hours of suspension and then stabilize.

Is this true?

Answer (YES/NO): NO